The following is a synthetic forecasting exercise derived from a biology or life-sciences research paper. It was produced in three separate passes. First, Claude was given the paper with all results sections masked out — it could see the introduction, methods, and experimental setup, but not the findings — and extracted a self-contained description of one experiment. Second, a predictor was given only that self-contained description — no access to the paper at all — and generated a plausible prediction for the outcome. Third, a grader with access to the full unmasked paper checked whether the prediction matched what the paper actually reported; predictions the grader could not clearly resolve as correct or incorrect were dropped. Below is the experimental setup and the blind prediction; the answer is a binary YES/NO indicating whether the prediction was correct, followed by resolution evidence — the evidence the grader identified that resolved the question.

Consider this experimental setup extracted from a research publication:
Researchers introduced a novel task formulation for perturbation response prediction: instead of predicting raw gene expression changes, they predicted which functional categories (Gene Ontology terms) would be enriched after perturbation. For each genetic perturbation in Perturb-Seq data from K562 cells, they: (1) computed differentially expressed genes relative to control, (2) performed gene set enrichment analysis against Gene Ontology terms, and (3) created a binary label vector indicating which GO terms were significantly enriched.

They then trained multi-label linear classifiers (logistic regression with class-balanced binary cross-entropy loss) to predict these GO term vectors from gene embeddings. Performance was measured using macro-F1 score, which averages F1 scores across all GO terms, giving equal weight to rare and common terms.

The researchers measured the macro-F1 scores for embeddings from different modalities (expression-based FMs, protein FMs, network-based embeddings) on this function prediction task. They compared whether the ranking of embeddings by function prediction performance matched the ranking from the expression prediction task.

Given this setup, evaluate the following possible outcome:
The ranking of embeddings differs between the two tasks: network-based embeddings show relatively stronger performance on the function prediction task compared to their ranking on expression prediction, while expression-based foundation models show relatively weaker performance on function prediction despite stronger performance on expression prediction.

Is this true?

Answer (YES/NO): NO